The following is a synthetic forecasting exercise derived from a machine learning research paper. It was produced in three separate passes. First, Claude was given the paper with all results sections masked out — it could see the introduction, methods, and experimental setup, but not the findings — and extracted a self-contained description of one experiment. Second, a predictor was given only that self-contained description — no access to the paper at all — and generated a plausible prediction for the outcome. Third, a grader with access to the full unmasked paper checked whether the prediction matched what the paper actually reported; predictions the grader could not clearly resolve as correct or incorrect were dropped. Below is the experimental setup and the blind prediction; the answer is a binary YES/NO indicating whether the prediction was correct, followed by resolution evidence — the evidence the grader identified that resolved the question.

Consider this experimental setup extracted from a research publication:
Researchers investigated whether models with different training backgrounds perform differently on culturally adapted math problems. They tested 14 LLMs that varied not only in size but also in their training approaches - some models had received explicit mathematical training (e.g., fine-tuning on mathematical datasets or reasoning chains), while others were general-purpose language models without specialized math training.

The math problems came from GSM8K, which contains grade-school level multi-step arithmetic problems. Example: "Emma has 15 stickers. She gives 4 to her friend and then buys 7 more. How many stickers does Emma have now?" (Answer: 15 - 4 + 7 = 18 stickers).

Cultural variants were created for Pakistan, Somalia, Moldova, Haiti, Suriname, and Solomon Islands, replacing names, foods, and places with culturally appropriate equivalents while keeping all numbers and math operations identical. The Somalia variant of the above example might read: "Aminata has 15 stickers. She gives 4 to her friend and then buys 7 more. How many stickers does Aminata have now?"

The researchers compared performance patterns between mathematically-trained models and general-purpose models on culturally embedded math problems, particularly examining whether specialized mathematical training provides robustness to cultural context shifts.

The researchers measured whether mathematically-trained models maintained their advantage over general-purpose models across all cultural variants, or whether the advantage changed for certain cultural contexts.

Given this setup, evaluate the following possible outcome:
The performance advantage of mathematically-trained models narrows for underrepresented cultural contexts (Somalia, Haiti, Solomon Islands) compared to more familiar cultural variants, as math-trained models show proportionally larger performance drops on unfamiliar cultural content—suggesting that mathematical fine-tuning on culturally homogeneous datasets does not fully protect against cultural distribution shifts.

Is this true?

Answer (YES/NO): NO